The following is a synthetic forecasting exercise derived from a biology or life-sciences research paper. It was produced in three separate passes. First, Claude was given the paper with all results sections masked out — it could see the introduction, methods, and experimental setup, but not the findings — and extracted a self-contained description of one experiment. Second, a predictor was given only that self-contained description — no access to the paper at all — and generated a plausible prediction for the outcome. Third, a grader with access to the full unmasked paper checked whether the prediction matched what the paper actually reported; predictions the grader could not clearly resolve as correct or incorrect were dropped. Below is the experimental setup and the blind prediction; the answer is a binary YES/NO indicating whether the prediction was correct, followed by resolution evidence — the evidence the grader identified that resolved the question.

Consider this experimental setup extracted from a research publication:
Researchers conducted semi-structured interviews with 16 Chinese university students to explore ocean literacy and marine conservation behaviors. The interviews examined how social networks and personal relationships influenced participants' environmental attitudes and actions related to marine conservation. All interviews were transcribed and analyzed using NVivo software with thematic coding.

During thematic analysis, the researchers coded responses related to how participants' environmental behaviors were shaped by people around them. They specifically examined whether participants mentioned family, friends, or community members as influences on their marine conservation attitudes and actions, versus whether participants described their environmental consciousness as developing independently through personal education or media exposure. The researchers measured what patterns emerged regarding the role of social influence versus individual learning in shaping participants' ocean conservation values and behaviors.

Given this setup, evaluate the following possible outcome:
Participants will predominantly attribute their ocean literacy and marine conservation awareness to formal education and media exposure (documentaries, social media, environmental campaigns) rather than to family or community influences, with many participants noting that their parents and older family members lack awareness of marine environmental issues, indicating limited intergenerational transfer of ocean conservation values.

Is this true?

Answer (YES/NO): NO